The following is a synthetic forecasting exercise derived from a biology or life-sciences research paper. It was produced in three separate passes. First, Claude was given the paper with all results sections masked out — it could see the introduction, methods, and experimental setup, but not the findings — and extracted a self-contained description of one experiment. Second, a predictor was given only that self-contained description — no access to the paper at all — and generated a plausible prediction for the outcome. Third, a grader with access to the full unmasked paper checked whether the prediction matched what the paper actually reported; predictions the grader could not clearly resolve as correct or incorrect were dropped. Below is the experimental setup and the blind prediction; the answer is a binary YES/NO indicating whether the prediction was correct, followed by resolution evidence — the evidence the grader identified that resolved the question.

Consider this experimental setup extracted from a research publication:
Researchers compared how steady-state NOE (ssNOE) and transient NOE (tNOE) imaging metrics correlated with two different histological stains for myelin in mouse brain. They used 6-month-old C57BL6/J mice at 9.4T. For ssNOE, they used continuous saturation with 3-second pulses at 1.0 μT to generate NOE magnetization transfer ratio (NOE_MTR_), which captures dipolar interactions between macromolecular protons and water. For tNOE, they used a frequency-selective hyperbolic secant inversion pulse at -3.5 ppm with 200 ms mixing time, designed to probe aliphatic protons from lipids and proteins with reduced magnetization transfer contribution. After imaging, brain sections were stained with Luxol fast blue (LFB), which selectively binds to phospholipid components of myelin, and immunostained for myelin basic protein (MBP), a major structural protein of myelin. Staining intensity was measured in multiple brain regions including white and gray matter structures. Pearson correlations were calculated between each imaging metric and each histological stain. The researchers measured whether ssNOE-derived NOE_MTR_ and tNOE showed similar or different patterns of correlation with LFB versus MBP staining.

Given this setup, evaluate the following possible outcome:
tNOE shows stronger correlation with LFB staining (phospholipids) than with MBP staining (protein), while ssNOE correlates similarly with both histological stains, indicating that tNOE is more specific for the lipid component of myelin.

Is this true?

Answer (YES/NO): NO